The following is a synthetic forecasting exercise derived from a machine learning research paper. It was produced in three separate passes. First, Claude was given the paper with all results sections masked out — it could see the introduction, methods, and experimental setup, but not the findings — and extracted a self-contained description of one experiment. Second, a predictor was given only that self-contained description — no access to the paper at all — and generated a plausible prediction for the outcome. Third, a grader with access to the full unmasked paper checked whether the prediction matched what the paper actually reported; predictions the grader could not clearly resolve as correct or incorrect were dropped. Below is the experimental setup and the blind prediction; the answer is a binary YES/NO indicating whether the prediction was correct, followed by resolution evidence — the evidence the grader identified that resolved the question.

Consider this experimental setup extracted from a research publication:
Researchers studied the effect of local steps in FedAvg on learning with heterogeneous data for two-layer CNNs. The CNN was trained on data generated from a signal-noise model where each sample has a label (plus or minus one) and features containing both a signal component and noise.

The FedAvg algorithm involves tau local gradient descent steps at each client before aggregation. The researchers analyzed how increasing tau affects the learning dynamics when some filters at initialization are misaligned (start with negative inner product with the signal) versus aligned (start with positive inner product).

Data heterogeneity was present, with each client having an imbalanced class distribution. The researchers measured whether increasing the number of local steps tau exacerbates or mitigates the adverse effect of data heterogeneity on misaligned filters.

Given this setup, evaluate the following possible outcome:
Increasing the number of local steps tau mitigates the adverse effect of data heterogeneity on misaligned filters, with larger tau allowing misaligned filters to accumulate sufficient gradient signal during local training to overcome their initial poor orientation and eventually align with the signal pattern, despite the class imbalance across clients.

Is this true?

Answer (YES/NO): NO